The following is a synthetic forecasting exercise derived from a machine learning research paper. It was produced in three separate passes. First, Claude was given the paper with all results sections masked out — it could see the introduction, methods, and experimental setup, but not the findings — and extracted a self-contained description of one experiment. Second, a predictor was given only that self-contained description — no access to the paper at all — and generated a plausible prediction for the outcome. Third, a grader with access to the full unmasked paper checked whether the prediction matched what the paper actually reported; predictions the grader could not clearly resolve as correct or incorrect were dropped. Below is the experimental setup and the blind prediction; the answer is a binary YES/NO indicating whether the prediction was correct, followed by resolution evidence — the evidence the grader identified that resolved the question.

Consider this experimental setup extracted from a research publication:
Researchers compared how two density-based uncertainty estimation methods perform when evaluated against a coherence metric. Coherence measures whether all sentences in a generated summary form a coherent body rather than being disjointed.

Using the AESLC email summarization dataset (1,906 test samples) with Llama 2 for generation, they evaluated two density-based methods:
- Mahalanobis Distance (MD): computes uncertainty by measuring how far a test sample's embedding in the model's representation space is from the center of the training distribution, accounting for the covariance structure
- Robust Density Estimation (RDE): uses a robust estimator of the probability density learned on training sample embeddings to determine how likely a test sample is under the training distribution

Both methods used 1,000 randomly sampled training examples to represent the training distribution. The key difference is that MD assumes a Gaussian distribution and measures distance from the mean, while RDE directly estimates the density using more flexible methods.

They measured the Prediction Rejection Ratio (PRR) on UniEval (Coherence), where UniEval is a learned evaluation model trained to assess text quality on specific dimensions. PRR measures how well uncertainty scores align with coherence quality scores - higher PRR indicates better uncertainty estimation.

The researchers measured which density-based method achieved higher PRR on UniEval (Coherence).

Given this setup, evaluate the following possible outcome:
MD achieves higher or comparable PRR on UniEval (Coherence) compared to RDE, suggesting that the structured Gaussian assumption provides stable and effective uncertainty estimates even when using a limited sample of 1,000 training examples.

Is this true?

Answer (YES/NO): NO